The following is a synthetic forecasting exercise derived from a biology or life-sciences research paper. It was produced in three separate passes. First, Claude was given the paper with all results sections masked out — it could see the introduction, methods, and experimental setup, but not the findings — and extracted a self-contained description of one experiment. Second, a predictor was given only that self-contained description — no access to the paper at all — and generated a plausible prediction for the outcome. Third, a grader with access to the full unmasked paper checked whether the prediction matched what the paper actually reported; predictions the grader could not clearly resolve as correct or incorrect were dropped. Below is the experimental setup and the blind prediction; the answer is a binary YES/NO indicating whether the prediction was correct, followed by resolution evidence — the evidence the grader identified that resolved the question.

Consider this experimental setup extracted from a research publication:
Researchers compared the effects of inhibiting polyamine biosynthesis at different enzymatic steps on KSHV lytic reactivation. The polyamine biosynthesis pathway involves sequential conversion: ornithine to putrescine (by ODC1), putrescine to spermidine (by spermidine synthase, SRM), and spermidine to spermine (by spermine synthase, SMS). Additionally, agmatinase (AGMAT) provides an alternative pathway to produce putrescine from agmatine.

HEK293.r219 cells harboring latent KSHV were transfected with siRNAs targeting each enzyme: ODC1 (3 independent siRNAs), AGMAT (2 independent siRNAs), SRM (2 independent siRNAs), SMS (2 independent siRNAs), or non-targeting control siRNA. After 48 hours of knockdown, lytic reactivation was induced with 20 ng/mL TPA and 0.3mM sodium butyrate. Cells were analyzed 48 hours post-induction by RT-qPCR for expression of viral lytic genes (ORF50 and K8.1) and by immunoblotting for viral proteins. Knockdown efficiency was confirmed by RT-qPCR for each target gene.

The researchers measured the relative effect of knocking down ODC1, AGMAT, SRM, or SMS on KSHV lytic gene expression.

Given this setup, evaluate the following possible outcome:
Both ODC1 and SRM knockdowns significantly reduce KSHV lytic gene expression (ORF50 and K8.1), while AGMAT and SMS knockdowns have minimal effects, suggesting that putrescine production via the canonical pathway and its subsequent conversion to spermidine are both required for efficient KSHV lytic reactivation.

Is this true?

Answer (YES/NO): NO